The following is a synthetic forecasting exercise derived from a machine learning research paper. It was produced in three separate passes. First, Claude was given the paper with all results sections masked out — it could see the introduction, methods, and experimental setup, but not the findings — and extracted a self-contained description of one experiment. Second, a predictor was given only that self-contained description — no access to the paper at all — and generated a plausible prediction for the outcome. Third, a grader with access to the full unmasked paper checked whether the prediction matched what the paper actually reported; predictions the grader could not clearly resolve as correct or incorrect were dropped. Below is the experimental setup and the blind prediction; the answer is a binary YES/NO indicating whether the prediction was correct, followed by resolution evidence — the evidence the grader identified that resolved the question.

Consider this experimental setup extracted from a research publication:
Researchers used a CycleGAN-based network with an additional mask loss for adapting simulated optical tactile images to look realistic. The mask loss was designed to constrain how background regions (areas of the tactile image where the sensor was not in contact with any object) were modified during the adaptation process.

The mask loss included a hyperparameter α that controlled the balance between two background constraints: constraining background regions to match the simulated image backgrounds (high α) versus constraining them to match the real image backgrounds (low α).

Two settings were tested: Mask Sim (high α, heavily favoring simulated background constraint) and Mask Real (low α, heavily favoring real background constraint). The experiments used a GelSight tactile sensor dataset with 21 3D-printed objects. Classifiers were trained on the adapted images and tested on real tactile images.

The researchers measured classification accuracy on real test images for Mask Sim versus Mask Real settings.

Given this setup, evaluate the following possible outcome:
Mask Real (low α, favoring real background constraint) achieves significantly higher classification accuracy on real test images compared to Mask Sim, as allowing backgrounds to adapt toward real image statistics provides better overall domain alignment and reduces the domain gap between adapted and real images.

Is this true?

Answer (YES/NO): NO